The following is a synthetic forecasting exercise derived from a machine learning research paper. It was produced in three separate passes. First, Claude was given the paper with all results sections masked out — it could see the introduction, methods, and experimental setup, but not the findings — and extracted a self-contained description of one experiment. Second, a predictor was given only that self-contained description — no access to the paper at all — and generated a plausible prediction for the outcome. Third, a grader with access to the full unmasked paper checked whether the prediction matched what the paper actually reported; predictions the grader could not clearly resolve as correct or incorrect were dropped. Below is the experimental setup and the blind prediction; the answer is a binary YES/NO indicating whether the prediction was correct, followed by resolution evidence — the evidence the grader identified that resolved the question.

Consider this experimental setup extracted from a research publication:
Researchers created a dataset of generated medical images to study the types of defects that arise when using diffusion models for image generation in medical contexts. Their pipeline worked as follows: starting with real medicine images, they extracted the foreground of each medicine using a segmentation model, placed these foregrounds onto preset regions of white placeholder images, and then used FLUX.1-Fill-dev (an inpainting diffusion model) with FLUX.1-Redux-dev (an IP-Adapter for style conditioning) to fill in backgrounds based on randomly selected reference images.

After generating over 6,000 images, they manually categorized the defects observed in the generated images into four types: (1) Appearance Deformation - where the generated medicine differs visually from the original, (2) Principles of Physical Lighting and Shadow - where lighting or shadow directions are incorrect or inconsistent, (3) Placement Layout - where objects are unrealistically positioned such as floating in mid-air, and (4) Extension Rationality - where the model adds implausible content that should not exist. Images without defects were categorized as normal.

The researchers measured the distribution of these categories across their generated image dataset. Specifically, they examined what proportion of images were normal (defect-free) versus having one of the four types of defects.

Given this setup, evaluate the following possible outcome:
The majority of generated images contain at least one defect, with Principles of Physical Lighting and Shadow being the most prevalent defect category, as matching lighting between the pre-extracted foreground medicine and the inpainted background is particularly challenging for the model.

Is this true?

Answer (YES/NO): NO